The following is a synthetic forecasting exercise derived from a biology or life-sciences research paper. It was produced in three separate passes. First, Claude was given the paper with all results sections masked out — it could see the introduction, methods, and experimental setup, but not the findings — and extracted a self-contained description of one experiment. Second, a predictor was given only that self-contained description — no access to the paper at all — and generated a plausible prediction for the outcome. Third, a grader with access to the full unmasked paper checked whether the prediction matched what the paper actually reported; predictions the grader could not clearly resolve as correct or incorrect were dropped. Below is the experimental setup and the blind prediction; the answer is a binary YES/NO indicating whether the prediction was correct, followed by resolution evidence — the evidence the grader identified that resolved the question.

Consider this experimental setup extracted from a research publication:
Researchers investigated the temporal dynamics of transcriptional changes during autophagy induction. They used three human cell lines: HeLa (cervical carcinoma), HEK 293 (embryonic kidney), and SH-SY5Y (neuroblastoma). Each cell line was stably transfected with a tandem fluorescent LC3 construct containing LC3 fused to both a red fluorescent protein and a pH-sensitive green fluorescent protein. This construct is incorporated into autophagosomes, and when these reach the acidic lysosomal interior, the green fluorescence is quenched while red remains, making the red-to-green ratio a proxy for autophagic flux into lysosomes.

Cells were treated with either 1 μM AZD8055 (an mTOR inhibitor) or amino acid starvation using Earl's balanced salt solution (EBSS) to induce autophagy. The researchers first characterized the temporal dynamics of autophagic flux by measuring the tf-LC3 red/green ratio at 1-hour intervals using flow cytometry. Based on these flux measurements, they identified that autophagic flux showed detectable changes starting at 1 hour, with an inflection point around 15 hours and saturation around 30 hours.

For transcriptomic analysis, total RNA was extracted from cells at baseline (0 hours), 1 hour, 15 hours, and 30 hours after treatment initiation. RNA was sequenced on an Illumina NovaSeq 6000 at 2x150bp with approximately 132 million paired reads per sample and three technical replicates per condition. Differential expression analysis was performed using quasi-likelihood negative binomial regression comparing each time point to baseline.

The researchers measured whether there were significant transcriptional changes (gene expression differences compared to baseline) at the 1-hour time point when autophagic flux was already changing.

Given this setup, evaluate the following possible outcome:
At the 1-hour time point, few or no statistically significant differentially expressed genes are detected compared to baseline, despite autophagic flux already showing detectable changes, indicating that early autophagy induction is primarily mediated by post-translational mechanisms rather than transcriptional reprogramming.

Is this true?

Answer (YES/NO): YES